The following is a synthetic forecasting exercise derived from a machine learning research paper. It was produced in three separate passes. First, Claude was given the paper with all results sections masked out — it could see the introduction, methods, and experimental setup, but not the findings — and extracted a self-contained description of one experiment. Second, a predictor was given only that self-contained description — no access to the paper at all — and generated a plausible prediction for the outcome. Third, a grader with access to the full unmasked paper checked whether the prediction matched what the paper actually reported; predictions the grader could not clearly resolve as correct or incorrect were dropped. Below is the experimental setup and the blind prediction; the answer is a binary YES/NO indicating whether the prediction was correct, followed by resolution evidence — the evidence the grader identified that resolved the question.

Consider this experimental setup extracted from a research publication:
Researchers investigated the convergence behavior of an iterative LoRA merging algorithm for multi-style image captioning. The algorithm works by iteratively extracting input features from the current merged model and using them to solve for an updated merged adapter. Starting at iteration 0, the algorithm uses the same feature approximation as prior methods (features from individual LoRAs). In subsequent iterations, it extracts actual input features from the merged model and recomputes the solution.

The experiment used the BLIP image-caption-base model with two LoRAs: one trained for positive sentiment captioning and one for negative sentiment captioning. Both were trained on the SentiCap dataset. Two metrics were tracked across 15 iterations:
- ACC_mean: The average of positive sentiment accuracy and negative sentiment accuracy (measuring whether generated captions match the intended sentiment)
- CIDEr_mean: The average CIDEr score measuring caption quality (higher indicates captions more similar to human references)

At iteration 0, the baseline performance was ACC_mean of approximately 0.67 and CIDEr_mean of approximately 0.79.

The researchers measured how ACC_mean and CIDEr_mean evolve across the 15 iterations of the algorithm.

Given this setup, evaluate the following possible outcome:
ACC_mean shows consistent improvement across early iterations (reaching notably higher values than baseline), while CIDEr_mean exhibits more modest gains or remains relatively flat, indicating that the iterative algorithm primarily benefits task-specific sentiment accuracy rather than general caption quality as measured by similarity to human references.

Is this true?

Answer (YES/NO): NO